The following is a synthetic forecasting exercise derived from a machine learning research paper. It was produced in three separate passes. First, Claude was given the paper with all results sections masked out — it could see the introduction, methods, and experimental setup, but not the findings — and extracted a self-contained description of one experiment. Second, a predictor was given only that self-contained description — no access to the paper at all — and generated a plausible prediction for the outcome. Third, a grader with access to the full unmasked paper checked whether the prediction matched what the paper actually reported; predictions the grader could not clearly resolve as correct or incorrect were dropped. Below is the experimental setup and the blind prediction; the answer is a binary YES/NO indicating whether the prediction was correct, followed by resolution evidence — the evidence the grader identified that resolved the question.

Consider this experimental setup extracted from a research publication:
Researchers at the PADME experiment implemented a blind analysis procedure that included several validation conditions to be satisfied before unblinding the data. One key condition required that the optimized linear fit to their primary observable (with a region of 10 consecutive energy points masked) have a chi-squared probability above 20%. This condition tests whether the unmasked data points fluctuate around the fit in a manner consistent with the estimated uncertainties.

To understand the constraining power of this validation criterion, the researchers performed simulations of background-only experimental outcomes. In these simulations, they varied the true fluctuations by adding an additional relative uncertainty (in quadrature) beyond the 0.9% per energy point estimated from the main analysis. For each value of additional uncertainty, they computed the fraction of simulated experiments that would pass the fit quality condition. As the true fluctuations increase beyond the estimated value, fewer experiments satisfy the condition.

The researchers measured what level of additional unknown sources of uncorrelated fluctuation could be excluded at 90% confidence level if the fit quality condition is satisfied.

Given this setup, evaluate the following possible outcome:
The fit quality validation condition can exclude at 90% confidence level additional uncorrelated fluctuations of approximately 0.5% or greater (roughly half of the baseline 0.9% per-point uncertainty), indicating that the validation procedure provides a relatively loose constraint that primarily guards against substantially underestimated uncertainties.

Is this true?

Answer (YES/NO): NO